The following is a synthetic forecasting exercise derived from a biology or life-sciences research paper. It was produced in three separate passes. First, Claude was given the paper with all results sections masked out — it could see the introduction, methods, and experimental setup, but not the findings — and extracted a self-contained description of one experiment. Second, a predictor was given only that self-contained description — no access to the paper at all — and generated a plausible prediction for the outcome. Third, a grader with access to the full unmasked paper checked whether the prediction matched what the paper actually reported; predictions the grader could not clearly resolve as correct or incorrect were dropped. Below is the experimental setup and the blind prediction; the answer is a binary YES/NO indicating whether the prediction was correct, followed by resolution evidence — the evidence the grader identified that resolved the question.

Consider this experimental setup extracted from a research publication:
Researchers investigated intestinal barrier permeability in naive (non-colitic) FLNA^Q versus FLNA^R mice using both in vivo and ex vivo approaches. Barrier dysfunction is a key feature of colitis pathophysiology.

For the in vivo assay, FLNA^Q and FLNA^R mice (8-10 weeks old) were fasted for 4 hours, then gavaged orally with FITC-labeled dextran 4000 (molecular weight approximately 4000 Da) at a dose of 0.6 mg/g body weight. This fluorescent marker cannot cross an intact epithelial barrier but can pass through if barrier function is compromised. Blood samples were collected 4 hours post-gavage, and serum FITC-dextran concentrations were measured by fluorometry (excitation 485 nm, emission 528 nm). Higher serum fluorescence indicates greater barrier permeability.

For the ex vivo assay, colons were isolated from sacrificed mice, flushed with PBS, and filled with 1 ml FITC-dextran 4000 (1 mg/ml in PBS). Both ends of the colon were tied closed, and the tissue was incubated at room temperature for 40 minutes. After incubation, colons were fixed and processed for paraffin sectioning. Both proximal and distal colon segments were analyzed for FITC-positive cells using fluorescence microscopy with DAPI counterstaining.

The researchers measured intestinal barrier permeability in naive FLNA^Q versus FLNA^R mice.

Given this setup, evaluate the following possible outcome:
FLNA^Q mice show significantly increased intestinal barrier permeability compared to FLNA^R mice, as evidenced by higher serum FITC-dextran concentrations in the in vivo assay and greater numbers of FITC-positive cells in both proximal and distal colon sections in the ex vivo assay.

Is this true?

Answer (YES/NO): NO